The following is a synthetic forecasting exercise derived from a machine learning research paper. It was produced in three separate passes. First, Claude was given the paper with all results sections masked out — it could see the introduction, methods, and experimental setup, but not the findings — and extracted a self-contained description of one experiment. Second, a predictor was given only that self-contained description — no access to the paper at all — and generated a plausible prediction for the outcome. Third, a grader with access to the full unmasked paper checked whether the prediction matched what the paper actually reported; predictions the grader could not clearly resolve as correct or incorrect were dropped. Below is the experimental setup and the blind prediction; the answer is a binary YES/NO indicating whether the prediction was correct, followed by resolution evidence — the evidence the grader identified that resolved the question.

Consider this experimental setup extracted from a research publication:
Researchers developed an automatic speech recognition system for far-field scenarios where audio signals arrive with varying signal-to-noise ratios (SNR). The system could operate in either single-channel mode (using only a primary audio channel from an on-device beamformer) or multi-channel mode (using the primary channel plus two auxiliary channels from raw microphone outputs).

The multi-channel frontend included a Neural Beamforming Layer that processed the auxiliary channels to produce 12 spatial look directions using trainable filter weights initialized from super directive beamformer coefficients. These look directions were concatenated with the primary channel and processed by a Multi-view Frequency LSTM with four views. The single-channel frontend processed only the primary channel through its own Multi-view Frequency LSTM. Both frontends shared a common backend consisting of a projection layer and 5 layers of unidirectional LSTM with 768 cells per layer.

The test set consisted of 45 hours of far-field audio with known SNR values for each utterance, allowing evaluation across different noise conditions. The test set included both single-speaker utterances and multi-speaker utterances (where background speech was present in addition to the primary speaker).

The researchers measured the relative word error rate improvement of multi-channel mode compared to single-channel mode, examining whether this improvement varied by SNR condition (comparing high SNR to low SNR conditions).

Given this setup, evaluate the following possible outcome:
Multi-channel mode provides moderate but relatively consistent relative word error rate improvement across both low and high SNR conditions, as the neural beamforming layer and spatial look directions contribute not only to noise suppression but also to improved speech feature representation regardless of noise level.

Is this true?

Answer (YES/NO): NO